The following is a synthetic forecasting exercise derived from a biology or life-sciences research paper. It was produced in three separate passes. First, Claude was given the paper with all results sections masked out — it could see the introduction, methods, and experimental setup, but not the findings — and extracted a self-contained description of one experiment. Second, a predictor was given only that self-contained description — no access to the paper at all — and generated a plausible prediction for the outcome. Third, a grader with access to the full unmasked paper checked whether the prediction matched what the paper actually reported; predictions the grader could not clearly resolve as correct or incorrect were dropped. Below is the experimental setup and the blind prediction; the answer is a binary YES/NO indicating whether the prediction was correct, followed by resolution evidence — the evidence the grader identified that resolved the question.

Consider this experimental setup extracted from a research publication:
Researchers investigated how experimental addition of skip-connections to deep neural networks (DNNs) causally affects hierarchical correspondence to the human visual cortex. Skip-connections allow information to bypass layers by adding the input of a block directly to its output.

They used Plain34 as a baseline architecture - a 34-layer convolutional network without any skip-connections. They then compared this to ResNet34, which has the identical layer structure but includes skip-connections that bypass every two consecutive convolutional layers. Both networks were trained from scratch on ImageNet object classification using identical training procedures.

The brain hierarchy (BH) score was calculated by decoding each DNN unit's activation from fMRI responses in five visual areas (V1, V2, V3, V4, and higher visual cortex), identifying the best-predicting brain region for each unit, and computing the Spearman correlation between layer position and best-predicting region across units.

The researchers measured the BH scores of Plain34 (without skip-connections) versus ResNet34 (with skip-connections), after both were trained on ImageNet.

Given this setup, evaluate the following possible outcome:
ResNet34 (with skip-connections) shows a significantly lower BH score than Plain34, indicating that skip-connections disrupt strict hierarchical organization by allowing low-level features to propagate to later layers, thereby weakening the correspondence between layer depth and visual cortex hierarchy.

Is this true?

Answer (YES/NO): YES